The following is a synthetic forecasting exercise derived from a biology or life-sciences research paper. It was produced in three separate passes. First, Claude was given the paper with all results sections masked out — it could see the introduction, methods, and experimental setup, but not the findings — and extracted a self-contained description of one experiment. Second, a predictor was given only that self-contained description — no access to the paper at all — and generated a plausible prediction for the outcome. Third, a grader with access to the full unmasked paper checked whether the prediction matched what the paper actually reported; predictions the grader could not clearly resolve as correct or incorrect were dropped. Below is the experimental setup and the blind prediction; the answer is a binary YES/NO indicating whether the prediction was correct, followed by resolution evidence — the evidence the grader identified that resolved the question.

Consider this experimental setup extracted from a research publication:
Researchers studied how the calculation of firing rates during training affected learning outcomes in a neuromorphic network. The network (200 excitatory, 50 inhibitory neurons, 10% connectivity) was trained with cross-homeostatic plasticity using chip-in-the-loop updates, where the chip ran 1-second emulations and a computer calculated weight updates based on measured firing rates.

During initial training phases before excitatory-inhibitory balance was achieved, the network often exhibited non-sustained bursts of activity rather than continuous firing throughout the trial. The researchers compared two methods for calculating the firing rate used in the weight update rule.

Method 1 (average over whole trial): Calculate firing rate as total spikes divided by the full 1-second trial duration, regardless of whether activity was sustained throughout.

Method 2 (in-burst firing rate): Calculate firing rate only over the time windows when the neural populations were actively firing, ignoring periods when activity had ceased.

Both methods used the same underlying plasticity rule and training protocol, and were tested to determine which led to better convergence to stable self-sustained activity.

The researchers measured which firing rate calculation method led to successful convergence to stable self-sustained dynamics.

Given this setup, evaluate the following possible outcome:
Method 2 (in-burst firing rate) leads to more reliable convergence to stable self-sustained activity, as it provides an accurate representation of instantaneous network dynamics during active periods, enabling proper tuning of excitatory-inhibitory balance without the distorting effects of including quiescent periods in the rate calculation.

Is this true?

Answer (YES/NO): YES